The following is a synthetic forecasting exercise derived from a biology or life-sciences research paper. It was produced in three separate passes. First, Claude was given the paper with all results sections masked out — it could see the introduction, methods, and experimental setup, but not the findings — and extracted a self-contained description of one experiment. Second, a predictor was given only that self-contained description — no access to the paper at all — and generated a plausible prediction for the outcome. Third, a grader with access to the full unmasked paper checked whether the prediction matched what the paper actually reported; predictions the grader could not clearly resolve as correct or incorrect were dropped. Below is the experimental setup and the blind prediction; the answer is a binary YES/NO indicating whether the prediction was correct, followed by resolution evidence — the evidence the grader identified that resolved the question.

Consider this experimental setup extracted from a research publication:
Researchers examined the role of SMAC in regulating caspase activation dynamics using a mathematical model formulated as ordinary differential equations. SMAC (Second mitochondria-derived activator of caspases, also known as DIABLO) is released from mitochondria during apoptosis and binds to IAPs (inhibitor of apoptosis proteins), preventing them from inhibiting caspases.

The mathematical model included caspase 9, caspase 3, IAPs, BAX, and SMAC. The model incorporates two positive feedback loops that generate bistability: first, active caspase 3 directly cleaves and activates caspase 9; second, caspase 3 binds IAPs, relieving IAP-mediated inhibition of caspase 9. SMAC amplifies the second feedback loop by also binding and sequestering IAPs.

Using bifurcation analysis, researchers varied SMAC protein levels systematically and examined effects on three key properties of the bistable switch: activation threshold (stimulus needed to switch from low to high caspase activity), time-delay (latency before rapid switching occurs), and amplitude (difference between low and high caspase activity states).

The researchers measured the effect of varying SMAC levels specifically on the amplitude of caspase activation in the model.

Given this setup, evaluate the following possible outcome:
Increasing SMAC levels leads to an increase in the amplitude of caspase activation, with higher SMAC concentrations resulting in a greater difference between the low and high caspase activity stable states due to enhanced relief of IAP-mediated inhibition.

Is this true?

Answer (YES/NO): YES